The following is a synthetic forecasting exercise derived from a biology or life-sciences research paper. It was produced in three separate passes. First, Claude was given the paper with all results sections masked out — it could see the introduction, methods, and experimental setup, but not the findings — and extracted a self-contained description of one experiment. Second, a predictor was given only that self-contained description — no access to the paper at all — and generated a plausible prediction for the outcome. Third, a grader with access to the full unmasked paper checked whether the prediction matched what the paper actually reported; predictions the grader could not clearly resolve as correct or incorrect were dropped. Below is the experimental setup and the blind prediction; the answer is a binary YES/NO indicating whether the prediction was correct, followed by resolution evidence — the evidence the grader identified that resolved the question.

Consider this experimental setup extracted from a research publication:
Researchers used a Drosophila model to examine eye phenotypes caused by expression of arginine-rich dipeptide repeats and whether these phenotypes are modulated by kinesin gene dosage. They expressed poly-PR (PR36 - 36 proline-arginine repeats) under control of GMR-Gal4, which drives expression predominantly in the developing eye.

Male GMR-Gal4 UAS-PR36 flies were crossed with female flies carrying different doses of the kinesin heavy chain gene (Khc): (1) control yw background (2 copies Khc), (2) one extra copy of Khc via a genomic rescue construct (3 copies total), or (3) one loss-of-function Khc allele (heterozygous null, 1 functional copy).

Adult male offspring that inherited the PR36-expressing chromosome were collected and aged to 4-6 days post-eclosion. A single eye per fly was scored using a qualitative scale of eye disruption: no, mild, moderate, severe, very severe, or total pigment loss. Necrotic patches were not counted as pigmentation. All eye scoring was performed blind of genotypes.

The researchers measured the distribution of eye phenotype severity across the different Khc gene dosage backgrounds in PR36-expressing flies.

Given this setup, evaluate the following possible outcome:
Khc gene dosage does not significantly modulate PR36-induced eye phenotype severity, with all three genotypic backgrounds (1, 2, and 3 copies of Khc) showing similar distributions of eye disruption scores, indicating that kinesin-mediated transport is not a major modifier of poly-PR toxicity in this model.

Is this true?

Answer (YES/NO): NO